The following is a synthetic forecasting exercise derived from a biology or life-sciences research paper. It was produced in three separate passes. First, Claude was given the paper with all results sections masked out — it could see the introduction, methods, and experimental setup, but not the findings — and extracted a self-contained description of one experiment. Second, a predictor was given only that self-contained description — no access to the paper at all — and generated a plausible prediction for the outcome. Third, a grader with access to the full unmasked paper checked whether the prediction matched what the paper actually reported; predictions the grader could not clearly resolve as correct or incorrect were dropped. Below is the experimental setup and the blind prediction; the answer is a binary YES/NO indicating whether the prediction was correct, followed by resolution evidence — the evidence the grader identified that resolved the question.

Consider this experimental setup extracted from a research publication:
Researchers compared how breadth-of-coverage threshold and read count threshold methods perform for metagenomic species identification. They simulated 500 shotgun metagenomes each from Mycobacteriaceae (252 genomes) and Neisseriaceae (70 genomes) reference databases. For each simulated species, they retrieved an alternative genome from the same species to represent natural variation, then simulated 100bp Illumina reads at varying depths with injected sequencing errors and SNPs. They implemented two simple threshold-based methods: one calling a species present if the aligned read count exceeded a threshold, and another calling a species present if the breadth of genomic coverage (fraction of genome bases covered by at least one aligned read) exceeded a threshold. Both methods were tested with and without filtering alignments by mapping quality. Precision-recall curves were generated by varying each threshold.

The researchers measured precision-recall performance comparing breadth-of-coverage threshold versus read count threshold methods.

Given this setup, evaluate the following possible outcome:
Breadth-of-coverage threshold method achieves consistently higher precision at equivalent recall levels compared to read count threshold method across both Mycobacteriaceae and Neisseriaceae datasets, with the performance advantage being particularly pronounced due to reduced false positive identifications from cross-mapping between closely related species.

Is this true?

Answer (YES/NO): NO